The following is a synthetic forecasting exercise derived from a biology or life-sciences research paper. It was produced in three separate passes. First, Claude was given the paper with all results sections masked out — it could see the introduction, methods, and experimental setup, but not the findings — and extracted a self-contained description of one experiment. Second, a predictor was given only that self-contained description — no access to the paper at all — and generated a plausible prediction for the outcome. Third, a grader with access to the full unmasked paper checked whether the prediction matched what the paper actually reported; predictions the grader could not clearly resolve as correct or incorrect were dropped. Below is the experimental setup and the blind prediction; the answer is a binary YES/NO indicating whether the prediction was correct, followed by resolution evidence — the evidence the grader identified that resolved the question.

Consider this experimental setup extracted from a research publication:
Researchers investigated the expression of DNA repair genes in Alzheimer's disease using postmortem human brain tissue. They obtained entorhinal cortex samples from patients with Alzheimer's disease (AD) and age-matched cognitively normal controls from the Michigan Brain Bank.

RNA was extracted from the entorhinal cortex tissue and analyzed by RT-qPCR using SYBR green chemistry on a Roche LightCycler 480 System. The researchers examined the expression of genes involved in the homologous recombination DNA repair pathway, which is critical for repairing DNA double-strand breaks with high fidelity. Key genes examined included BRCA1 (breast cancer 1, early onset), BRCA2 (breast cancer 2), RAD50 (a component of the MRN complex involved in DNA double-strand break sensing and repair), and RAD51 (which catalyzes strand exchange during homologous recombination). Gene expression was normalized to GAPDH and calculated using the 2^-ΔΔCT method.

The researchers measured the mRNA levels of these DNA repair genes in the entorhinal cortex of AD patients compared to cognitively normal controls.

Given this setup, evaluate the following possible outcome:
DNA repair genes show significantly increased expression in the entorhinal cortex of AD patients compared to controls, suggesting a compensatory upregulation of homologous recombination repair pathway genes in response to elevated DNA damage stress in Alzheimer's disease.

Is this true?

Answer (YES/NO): NO